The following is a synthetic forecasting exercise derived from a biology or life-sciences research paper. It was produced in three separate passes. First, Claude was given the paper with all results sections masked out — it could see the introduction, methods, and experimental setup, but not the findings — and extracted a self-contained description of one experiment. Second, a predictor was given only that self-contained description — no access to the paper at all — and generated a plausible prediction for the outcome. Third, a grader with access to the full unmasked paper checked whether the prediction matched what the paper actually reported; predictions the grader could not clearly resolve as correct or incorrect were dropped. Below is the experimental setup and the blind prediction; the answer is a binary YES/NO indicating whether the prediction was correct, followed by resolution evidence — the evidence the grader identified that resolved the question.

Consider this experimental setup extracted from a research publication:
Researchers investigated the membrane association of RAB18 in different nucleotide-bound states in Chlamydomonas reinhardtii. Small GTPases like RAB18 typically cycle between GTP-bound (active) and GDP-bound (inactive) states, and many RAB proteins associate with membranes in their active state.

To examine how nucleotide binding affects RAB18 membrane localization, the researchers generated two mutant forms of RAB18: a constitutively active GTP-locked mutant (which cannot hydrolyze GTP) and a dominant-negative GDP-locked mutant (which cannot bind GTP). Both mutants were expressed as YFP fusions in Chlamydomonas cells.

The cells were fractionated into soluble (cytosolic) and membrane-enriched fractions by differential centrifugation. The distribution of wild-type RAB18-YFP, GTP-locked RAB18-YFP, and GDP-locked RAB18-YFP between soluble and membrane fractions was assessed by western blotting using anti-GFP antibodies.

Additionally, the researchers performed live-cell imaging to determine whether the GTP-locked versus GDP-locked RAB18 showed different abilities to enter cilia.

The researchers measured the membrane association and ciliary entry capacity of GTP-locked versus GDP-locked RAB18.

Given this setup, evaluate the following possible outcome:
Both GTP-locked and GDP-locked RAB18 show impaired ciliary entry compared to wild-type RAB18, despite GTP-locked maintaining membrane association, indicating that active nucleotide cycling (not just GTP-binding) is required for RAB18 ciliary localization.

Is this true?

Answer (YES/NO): NO